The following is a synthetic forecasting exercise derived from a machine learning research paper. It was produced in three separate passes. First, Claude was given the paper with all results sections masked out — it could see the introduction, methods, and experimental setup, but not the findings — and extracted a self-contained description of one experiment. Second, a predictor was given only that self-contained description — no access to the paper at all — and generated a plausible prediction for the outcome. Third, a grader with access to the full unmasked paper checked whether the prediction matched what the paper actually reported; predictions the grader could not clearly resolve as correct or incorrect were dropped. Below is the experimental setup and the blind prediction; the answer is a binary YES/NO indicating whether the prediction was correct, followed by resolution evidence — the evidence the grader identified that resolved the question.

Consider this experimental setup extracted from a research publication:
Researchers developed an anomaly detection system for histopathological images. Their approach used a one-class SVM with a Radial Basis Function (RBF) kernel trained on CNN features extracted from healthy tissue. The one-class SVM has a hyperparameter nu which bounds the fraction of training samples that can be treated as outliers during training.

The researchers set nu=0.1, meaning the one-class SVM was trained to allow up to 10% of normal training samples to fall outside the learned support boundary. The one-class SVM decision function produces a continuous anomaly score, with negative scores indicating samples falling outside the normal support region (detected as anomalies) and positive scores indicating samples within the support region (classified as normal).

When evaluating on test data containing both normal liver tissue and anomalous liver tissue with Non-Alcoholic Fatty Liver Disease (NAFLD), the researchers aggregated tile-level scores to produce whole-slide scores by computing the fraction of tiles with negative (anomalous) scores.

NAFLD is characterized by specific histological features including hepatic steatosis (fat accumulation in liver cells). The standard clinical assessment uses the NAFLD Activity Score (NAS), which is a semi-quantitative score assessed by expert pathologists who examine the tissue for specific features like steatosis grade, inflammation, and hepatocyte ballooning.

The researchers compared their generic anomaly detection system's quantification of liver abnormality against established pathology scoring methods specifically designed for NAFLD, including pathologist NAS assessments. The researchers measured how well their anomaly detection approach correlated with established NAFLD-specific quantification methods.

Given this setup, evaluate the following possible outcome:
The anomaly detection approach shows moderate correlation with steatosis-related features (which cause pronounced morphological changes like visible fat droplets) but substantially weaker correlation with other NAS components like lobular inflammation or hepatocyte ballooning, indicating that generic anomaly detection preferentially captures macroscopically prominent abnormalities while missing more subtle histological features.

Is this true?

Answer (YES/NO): NO